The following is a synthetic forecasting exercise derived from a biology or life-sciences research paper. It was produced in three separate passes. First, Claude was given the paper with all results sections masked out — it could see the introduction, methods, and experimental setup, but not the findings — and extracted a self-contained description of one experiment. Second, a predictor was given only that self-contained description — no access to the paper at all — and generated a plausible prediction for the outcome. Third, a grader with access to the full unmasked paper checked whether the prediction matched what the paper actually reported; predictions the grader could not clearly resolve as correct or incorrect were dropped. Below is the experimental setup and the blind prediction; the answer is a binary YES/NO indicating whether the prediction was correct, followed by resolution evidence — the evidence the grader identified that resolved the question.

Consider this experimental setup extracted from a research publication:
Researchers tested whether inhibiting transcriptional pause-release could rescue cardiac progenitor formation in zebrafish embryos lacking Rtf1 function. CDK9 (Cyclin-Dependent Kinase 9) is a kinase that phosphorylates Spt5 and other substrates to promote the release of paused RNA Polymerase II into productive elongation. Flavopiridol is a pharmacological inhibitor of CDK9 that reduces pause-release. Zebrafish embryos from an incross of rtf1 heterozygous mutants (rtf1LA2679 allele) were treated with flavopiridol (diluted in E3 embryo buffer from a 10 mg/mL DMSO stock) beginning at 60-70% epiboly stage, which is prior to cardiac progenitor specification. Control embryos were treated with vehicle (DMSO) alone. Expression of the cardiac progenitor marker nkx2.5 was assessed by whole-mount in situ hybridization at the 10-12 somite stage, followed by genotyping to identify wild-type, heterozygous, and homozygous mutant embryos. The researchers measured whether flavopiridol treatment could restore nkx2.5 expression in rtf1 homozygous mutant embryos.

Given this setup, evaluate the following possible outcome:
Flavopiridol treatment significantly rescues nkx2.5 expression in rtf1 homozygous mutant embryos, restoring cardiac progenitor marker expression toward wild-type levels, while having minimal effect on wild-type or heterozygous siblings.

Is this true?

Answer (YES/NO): YES